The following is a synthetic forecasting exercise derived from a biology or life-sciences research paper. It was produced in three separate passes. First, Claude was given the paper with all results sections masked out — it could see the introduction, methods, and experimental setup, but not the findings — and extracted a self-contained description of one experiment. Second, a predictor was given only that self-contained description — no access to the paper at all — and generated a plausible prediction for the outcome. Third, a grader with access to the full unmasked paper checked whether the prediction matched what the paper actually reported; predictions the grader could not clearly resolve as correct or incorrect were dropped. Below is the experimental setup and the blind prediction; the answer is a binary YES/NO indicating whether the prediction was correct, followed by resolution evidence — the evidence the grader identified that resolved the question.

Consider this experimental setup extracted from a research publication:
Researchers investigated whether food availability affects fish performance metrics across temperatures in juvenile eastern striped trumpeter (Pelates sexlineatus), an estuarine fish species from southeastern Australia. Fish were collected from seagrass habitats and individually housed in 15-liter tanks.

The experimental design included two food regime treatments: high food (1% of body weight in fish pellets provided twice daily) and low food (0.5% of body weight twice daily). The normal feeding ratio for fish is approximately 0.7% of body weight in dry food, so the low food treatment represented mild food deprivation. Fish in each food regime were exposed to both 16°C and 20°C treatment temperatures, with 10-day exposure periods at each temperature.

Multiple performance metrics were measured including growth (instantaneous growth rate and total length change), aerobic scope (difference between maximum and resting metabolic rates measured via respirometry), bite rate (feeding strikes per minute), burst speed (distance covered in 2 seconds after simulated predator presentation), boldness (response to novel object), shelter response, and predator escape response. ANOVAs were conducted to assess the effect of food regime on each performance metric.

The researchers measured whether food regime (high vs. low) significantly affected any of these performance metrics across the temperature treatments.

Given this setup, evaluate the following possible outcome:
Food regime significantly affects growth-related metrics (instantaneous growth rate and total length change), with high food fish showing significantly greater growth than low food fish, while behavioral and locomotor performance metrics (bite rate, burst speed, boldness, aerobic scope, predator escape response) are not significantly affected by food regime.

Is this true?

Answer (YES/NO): NO